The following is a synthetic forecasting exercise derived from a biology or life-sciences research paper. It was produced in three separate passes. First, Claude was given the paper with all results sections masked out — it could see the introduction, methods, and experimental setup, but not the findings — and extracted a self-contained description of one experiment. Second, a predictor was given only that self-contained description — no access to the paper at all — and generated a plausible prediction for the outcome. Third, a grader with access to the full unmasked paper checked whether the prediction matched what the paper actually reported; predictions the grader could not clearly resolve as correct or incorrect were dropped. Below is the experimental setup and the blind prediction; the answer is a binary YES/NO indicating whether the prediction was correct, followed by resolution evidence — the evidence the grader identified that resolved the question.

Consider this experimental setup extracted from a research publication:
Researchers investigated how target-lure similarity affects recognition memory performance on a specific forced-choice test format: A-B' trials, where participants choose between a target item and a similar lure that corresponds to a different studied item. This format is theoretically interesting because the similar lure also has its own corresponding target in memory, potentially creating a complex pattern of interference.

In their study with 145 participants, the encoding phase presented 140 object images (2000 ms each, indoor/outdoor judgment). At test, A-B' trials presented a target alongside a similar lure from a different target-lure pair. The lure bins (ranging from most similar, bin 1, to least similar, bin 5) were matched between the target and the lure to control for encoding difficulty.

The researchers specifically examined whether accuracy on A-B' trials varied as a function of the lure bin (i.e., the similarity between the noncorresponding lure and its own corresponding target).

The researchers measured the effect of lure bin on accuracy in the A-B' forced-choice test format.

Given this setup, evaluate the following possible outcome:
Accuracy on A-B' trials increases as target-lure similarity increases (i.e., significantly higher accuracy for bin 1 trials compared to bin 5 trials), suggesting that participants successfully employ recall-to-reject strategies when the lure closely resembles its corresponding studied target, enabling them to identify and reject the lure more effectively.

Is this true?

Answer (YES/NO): NO